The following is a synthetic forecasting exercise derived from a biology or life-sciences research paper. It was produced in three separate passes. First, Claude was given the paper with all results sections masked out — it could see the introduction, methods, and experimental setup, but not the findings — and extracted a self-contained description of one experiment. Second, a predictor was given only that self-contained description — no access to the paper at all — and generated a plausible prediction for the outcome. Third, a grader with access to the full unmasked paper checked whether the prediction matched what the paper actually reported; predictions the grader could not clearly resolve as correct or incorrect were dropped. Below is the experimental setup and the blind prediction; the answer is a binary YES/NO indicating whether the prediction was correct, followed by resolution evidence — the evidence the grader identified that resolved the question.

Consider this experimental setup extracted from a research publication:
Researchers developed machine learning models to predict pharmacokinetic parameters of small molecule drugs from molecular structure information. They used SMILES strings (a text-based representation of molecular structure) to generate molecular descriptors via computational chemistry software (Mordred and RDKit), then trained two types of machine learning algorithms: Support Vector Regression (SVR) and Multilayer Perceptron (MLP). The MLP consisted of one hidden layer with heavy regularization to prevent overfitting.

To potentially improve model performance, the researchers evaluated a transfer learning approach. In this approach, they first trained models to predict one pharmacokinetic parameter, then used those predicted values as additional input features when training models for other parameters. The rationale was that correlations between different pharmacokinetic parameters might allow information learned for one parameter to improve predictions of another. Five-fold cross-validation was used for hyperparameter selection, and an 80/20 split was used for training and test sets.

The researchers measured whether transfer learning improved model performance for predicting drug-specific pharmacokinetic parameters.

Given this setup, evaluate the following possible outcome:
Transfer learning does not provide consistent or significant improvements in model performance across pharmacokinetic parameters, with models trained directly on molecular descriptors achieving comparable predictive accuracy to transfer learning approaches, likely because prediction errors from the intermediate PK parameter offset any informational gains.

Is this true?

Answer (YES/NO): YES